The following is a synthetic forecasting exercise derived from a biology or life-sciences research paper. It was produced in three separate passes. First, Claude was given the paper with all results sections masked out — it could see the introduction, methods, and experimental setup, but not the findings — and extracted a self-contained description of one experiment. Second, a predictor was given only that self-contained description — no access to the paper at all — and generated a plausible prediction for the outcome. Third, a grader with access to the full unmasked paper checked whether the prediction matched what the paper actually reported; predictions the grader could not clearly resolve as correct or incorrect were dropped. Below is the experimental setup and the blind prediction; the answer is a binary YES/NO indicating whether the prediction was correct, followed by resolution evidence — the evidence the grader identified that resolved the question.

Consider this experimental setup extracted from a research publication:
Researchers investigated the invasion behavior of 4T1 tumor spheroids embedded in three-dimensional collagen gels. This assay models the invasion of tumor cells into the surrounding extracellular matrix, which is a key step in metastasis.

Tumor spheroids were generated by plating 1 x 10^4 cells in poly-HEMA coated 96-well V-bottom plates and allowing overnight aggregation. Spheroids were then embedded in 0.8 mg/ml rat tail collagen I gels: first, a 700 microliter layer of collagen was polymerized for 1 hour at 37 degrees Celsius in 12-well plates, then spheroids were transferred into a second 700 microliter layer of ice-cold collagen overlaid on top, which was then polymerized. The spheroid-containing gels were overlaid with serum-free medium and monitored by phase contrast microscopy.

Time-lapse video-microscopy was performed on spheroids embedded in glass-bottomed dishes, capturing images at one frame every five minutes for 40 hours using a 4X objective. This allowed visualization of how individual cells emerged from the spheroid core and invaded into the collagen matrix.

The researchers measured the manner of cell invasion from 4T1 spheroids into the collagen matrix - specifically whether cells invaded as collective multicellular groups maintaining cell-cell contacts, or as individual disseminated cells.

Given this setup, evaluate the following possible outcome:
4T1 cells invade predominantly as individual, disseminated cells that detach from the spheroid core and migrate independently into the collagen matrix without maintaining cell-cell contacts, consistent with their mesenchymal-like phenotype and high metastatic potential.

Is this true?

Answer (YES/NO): NO